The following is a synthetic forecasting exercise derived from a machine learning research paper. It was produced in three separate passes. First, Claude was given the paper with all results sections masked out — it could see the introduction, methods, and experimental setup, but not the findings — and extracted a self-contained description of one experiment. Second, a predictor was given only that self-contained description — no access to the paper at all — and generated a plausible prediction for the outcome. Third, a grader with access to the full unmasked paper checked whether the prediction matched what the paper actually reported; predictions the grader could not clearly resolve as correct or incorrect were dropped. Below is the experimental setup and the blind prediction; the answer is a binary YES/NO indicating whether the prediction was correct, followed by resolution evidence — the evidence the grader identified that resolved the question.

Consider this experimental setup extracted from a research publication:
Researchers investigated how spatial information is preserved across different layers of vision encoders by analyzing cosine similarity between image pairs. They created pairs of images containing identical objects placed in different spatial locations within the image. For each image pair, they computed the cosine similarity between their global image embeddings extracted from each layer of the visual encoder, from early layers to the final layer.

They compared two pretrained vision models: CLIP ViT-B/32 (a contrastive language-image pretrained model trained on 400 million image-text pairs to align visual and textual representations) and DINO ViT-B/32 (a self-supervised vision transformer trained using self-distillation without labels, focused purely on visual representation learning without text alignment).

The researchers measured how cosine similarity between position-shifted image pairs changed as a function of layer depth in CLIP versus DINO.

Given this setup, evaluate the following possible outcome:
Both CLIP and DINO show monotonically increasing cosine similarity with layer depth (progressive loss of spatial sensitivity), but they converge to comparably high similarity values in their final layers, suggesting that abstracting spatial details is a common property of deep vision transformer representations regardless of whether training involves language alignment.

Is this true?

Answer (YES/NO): NO